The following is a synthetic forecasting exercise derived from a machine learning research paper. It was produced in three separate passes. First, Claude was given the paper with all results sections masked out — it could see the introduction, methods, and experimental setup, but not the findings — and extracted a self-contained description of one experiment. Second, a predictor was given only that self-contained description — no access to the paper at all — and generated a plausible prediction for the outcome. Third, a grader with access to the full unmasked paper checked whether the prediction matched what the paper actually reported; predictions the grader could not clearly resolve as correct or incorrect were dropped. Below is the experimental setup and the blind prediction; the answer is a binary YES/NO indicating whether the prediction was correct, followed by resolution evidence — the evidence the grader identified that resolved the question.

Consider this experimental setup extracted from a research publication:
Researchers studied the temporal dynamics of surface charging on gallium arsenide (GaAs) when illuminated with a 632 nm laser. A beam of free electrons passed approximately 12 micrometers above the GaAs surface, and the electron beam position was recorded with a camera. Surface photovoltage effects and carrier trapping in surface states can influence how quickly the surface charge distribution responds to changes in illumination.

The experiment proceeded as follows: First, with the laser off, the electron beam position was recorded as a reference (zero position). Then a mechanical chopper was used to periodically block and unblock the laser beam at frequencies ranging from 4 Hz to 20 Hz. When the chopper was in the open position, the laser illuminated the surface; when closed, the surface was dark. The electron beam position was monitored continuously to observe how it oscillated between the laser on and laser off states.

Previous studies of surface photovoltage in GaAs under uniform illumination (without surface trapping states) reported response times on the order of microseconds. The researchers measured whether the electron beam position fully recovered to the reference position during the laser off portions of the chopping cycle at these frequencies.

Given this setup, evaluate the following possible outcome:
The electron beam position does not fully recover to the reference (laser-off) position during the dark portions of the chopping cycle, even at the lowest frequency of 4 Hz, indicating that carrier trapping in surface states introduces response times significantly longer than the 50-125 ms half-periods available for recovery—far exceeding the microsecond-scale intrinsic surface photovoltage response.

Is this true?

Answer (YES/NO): YES